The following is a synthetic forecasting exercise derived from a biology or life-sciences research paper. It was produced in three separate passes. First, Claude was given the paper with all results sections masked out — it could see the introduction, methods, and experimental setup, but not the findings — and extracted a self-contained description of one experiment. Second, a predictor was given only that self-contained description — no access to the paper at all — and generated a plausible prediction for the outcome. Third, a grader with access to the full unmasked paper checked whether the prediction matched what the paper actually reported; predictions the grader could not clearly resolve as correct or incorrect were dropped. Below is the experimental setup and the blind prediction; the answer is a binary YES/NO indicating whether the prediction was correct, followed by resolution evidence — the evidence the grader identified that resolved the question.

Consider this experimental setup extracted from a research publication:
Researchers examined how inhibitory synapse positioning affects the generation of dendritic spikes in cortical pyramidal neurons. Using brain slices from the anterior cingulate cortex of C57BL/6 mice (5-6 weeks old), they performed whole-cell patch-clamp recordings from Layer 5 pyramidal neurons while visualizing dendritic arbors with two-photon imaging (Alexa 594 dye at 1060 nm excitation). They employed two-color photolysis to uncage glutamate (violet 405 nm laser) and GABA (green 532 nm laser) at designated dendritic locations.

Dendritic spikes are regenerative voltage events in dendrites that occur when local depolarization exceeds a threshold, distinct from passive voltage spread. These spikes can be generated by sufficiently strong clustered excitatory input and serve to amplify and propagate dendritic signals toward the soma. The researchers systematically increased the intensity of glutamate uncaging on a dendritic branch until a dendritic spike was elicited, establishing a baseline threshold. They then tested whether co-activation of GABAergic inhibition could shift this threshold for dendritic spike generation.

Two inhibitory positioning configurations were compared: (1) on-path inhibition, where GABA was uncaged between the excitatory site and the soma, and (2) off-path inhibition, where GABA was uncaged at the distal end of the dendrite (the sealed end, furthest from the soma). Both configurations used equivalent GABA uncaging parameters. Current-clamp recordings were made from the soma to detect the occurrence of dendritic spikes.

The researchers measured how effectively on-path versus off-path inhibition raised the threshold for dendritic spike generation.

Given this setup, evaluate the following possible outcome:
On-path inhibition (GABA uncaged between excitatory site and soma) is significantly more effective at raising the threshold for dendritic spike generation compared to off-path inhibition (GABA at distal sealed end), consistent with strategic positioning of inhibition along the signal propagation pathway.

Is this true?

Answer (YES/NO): NO